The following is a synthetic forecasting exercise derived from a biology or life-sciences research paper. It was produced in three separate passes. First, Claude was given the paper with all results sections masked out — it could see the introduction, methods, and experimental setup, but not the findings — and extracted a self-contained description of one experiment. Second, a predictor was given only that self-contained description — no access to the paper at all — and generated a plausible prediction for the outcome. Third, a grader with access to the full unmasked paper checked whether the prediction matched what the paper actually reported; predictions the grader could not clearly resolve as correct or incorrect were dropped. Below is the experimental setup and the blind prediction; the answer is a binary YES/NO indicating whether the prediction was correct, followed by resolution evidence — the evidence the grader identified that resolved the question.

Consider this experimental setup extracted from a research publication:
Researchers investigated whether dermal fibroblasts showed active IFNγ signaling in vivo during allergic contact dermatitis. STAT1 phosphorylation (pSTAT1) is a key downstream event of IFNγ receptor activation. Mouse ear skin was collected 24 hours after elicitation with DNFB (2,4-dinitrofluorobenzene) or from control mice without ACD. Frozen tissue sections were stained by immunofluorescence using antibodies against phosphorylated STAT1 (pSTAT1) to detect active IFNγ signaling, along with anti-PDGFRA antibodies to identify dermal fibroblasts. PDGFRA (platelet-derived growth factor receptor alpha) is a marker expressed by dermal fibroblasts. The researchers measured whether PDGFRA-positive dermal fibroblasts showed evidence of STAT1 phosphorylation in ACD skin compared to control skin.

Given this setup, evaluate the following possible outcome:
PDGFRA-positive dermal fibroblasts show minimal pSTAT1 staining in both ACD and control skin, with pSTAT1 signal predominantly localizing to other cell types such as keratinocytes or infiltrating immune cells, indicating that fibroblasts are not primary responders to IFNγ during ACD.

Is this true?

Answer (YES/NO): NO